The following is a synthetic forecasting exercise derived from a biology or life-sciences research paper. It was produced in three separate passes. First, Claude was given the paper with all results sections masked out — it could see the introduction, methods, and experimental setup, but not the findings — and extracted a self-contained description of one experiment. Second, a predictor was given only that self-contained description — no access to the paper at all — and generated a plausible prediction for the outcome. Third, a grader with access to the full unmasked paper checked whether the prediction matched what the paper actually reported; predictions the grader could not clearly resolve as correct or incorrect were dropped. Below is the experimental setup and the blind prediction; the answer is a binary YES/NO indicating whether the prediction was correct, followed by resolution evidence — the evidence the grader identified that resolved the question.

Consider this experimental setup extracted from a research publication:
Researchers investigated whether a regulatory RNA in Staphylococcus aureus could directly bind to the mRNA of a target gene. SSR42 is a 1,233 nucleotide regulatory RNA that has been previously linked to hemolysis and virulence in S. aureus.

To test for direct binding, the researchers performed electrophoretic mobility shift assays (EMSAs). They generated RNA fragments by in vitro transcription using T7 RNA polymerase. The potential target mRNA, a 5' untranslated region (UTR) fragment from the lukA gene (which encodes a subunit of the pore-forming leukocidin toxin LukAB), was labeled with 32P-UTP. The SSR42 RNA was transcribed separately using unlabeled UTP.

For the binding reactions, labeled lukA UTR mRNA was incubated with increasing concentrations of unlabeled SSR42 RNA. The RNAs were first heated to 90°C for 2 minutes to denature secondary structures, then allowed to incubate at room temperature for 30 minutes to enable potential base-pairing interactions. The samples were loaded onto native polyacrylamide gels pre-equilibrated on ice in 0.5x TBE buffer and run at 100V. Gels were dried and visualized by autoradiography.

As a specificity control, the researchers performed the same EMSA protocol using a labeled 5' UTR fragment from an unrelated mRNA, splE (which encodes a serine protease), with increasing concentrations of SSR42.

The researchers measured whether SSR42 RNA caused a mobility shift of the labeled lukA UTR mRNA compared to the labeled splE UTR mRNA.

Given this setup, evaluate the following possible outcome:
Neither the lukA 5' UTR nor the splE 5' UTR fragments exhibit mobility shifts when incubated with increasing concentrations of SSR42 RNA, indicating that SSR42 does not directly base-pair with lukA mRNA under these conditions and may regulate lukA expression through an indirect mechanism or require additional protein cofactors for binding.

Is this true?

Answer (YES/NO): NO